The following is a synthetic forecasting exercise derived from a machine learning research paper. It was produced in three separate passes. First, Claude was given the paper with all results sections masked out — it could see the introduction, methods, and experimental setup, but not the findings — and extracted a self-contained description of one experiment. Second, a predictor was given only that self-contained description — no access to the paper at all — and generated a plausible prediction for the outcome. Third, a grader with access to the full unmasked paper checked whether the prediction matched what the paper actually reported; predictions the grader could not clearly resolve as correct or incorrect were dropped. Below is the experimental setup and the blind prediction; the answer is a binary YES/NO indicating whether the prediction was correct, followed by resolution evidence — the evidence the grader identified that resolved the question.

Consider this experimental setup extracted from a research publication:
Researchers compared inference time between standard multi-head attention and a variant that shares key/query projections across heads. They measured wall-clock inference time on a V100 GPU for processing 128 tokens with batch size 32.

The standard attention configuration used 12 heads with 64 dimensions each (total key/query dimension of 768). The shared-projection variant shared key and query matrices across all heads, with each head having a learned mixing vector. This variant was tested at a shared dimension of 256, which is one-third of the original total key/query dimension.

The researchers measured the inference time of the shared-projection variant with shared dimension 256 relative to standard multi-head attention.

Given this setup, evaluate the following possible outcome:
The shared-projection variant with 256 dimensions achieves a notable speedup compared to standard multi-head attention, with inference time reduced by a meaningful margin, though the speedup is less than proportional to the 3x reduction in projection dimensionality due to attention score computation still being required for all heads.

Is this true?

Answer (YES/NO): NO